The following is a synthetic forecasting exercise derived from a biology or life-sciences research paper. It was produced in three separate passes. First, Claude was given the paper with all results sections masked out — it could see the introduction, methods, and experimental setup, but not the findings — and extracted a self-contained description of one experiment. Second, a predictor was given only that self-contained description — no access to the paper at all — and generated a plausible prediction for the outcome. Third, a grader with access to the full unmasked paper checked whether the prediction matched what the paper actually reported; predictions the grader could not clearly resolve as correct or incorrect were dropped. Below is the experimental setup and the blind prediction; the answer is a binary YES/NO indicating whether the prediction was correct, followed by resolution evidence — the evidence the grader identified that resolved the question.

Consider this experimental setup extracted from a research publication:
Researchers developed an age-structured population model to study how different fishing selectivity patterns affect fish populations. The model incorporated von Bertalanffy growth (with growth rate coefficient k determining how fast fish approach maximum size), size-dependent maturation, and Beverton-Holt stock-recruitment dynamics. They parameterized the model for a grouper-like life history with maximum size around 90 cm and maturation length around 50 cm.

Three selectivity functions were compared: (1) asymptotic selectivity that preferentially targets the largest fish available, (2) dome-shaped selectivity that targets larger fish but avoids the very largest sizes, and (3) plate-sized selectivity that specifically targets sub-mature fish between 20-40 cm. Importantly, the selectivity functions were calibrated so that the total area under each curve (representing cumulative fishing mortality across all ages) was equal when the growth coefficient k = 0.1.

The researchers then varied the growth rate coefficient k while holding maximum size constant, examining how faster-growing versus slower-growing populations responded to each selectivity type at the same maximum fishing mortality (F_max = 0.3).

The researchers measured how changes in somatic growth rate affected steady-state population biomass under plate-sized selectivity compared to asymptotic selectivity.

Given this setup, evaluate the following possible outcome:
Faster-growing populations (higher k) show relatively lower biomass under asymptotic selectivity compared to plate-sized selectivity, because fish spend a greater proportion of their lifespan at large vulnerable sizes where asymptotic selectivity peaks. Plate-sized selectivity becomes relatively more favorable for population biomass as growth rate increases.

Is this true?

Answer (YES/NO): NO